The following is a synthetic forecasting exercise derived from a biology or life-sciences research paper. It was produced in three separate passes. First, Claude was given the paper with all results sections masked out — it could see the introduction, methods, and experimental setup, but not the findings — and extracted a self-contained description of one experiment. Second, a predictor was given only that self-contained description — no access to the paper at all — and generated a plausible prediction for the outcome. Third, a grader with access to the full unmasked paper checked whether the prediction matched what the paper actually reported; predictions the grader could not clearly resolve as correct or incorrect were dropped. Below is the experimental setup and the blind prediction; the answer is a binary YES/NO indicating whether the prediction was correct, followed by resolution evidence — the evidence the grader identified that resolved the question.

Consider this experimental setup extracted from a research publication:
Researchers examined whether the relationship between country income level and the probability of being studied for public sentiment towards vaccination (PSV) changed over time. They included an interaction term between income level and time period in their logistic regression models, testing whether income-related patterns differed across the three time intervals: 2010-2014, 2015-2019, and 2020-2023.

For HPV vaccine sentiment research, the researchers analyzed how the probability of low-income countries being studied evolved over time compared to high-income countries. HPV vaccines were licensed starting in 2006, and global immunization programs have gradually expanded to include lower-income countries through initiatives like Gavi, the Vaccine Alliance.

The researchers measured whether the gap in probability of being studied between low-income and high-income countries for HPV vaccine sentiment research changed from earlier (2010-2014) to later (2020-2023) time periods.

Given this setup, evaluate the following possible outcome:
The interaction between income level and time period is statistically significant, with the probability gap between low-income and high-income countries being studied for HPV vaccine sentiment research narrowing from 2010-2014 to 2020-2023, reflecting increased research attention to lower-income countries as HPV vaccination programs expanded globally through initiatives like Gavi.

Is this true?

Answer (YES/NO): NO